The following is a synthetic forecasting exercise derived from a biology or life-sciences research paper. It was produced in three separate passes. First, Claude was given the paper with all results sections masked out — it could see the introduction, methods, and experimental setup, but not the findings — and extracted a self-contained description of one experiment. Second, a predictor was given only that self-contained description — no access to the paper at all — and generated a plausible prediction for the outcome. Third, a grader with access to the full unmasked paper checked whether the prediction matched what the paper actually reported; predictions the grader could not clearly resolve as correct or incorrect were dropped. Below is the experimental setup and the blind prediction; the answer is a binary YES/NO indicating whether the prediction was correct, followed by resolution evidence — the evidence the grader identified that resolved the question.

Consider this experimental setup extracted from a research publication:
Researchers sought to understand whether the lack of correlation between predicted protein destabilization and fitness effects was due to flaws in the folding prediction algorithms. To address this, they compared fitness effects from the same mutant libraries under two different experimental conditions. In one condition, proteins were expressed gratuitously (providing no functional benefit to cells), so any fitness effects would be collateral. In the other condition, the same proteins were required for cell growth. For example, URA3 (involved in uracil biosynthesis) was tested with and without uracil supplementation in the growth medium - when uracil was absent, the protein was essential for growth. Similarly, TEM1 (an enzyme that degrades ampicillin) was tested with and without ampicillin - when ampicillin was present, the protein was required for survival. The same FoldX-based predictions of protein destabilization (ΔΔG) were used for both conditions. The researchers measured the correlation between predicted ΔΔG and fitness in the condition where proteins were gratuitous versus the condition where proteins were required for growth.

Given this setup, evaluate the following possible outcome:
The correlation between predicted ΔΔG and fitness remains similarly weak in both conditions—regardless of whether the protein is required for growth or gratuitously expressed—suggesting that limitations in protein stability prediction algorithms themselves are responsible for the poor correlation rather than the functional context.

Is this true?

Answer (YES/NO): NO